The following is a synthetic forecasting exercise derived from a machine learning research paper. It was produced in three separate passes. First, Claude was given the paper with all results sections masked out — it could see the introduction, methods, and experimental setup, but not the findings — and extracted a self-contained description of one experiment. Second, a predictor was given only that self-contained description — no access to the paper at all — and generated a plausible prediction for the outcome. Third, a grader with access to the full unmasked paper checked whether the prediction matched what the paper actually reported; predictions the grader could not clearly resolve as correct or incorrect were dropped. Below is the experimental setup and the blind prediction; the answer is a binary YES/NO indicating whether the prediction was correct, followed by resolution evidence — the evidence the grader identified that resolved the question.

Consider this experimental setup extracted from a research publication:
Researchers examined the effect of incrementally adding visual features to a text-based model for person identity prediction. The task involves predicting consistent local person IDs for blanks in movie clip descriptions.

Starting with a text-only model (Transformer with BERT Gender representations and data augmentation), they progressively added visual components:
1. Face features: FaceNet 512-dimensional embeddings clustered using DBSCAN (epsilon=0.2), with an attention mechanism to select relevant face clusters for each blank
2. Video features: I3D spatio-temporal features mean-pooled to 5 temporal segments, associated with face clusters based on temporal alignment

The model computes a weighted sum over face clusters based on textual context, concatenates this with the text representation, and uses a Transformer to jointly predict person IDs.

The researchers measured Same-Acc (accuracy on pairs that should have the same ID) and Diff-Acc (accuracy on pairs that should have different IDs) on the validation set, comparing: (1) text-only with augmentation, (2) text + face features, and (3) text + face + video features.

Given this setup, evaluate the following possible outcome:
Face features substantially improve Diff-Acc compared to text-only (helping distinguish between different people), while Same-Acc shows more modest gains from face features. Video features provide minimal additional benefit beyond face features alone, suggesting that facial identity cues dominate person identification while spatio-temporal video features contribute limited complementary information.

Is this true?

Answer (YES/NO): NO